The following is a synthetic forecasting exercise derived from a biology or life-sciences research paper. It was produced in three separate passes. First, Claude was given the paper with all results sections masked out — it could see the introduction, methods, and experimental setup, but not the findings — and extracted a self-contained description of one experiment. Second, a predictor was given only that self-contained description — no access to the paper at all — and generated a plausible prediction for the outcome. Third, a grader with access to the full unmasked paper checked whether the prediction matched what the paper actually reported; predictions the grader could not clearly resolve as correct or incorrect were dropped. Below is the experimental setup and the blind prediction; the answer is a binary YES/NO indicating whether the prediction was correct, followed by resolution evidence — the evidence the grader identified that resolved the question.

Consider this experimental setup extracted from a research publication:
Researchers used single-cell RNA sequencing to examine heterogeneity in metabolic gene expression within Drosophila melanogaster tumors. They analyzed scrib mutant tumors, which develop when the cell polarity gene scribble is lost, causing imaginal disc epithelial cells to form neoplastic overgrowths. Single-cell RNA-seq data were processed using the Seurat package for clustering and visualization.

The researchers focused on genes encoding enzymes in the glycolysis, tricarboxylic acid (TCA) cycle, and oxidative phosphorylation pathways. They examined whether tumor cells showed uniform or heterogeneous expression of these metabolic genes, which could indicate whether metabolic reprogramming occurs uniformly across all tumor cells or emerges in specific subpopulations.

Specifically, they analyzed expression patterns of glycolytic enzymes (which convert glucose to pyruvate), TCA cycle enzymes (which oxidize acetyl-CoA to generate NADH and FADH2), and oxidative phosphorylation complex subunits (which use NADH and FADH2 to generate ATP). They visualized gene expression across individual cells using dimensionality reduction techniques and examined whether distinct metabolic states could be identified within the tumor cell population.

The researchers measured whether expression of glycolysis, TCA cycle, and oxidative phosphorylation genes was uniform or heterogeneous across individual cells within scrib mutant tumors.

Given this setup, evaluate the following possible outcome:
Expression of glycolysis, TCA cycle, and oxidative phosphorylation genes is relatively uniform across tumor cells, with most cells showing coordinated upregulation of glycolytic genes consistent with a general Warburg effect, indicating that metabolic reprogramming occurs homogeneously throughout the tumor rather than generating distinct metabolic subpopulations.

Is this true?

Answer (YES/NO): NO